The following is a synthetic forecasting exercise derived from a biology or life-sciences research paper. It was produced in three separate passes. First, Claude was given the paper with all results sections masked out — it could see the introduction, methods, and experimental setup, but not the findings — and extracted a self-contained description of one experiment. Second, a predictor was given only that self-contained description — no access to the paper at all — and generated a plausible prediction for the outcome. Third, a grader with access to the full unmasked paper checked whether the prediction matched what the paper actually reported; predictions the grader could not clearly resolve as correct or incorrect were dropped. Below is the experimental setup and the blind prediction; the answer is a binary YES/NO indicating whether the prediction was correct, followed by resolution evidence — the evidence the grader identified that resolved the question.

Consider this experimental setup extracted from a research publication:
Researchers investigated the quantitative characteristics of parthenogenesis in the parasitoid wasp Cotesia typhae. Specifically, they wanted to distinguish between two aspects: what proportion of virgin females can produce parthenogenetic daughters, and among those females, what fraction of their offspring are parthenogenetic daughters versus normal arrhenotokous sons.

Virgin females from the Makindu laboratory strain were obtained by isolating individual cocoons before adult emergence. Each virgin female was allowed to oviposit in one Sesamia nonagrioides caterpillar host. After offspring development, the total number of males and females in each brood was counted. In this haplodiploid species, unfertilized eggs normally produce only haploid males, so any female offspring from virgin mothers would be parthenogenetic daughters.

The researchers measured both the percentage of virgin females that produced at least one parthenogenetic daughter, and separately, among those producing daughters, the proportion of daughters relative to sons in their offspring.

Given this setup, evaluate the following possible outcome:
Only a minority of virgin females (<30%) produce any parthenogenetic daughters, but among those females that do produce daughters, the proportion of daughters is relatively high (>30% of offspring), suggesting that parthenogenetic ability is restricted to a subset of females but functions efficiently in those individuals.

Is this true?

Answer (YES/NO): NO